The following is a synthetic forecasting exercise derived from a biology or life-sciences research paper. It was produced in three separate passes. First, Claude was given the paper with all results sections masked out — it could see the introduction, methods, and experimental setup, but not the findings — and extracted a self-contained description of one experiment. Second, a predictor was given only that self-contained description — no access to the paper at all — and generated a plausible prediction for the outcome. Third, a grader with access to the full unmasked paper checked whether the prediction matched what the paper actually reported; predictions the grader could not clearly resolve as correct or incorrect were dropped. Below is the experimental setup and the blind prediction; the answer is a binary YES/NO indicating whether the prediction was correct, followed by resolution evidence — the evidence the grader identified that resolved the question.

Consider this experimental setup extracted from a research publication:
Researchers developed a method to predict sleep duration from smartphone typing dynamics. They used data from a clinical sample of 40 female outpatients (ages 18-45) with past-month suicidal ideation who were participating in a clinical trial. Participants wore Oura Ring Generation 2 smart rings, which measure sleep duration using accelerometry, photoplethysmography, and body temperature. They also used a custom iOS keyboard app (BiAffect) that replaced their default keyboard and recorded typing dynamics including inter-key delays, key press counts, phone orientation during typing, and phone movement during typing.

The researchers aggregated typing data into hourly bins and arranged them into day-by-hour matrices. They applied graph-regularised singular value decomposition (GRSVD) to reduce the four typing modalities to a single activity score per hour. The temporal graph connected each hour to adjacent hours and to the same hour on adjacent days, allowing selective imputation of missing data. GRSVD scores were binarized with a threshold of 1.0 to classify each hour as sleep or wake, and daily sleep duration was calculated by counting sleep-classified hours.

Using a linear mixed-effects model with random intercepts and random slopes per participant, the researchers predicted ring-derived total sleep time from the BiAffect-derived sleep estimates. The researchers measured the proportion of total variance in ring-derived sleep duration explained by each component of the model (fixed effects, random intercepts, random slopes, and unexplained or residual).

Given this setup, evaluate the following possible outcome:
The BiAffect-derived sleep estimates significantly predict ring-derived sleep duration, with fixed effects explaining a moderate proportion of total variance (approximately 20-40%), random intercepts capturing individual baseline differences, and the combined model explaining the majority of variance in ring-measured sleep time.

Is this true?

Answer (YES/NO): NO